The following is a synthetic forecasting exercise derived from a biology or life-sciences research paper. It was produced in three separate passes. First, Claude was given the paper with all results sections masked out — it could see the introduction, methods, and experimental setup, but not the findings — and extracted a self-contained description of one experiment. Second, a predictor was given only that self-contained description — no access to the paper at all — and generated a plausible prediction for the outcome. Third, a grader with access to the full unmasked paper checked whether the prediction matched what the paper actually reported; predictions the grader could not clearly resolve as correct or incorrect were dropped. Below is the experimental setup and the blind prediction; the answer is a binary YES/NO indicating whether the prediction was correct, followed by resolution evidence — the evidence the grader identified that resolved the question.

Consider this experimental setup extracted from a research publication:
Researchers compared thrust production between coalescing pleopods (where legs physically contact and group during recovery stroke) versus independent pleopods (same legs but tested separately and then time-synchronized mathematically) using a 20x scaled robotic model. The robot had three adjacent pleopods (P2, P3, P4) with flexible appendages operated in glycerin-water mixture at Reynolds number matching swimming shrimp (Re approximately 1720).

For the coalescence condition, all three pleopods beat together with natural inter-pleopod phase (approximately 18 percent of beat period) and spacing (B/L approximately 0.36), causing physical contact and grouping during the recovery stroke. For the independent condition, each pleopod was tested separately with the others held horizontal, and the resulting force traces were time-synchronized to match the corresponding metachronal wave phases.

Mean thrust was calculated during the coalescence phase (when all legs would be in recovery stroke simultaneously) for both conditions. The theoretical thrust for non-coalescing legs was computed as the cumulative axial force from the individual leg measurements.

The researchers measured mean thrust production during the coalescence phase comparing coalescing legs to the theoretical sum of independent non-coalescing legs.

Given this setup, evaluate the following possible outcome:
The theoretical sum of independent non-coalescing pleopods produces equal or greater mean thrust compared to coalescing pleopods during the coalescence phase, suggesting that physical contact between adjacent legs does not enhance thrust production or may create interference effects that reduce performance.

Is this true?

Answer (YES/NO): NO